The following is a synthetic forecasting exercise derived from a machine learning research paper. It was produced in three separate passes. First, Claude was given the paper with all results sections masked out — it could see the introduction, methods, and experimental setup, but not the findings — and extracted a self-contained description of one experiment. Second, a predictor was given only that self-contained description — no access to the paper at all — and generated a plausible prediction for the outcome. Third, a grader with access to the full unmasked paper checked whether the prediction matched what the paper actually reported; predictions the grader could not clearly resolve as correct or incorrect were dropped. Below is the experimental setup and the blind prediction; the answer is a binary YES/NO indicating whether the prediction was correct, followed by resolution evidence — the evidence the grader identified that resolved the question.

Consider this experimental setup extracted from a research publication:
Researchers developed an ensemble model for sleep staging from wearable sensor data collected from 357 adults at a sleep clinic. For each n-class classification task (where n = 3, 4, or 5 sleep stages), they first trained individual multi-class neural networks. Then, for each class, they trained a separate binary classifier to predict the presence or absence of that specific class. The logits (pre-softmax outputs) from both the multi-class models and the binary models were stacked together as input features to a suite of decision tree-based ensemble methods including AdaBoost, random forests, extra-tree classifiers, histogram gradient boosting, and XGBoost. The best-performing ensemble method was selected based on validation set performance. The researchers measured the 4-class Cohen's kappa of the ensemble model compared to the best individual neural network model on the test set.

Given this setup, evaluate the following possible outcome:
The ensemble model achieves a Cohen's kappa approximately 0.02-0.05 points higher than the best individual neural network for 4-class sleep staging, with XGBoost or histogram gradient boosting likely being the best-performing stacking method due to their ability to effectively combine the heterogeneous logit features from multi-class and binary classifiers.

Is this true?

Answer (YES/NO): NO